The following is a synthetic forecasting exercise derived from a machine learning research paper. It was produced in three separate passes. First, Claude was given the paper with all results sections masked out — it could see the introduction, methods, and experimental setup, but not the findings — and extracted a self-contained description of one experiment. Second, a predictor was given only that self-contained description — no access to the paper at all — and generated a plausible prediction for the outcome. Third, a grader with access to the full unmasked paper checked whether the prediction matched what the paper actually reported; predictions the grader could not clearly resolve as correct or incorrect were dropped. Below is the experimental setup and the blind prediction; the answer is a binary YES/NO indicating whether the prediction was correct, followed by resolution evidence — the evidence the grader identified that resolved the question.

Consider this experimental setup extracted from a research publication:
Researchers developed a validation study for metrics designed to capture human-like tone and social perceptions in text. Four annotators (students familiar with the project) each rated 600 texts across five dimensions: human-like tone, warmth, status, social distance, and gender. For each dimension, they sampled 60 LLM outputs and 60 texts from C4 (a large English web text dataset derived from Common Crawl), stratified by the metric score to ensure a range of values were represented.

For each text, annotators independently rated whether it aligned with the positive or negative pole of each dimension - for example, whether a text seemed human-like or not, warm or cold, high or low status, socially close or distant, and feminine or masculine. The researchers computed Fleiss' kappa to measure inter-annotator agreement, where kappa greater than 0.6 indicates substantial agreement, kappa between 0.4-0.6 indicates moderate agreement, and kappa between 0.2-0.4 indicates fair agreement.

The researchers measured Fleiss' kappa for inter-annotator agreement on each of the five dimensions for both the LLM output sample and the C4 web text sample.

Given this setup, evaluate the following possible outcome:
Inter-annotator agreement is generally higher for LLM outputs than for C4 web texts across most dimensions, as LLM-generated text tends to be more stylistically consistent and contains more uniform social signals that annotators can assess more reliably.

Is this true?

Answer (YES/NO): NO